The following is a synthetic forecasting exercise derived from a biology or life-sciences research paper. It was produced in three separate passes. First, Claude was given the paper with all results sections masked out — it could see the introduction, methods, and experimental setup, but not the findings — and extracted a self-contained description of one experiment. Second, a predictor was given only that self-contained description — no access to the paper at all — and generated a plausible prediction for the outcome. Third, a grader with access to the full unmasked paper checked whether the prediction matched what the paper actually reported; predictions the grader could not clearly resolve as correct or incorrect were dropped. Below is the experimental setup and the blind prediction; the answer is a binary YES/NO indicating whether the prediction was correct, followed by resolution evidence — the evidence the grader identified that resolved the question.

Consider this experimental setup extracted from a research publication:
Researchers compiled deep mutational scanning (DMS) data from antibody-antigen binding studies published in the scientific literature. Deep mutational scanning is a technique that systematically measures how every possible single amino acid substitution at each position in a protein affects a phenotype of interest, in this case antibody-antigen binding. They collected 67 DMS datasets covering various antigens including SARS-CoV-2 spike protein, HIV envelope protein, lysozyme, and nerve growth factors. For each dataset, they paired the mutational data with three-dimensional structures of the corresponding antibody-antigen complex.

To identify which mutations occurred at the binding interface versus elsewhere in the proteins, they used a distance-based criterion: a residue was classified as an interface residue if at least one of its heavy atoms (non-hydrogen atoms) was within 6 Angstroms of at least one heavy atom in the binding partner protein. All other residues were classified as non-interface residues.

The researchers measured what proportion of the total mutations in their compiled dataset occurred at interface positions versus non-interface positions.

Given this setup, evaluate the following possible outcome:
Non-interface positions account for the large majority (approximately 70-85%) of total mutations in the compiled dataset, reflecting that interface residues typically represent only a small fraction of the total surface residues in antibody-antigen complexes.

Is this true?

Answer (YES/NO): NO